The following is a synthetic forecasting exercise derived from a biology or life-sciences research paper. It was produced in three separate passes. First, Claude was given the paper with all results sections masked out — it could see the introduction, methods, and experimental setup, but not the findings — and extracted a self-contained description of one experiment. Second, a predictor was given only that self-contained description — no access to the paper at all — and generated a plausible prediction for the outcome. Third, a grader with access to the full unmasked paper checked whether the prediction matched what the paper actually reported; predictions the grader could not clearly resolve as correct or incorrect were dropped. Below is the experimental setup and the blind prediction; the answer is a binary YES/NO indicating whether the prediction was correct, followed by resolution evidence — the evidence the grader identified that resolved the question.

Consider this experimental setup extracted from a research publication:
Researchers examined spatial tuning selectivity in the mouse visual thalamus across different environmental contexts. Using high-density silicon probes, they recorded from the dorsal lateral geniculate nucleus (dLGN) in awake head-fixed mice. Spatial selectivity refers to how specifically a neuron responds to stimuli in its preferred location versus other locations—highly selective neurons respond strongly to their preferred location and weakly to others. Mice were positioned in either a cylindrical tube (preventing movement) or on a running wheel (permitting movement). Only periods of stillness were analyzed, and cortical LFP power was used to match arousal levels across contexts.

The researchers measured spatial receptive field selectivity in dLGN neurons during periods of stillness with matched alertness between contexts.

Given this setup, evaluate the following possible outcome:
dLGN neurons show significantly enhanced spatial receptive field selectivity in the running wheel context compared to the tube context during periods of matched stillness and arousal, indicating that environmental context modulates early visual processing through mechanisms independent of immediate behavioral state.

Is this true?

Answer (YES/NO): NO